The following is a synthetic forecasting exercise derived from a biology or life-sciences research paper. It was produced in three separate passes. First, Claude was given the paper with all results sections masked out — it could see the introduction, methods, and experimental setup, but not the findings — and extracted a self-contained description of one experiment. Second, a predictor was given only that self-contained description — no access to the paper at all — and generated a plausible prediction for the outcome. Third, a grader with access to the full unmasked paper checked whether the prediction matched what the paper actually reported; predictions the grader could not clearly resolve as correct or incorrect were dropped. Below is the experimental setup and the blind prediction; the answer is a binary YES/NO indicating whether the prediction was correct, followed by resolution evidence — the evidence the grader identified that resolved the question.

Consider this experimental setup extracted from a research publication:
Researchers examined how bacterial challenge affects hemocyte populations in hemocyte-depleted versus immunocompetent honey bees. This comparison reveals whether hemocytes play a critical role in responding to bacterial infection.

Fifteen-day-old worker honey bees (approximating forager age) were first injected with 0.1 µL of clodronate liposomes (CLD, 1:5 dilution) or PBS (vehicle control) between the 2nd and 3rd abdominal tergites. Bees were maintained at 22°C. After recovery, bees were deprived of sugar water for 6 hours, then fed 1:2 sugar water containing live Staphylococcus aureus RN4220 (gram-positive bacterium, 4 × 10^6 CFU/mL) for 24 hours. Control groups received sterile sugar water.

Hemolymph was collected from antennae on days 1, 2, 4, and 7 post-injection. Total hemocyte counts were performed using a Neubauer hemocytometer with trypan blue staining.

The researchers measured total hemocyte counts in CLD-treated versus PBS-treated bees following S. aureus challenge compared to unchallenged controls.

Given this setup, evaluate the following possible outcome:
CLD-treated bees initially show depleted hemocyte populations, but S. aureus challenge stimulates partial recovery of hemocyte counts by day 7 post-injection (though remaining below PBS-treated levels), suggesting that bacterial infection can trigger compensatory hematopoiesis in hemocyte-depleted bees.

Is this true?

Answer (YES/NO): NO